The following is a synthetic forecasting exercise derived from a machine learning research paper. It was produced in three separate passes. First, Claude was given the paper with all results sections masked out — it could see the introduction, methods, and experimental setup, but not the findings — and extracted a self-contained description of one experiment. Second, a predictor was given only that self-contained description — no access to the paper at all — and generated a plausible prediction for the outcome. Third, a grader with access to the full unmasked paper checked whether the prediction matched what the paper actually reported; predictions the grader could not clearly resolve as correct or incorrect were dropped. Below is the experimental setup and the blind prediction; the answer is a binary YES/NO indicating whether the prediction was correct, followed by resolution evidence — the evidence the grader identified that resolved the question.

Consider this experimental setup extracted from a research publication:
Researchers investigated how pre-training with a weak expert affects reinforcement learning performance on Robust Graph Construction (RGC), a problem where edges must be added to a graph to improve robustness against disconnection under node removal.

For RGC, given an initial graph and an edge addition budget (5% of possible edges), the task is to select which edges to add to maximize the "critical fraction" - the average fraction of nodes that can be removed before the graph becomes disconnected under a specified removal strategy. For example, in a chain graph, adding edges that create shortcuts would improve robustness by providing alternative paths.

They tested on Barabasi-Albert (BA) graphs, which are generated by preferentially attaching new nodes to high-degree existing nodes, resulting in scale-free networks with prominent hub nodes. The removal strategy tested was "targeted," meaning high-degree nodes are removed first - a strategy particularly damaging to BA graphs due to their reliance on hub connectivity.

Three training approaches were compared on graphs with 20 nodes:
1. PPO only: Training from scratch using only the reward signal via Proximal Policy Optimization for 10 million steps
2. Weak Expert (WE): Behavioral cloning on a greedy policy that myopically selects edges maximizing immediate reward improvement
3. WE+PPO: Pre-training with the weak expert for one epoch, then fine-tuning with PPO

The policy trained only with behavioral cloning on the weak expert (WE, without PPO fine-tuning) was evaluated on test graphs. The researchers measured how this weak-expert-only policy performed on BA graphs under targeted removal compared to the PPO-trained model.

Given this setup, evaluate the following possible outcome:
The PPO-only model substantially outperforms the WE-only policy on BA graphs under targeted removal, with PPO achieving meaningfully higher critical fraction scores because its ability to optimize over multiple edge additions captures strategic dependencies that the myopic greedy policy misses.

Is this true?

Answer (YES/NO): YES